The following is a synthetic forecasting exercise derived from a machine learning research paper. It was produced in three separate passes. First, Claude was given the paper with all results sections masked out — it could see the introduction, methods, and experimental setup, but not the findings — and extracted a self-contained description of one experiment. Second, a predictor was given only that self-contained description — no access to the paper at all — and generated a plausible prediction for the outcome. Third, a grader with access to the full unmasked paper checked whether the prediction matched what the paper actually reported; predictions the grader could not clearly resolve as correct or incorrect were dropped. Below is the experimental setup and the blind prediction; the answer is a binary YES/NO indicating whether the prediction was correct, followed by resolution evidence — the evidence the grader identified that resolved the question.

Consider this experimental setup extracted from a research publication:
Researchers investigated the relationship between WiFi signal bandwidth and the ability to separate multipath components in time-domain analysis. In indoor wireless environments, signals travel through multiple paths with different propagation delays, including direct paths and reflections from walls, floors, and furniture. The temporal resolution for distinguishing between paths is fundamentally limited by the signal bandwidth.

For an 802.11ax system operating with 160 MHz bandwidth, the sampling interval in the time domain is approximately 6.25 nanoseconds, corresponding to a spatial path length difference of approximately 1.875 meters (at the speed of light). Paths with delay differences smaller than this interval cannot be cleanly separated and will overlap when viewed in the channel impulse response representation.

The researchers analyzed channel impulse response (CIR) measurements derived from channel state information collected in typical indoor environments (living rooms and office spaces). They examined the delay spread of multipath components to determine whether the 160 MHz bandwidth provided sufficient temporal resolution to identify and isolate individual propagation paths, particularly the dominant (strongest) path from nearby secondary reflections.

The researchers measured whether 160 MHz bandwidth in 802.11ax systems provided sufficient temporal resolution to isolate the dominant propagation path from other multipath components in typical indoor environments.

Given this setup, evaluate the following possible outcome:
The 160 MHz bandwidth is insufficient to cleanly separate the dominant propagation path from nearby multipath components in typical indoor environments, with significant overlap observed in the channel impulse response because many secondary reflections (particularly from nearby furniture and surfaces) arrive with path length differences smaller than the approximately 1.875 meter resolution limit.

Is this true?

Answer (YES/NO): NO